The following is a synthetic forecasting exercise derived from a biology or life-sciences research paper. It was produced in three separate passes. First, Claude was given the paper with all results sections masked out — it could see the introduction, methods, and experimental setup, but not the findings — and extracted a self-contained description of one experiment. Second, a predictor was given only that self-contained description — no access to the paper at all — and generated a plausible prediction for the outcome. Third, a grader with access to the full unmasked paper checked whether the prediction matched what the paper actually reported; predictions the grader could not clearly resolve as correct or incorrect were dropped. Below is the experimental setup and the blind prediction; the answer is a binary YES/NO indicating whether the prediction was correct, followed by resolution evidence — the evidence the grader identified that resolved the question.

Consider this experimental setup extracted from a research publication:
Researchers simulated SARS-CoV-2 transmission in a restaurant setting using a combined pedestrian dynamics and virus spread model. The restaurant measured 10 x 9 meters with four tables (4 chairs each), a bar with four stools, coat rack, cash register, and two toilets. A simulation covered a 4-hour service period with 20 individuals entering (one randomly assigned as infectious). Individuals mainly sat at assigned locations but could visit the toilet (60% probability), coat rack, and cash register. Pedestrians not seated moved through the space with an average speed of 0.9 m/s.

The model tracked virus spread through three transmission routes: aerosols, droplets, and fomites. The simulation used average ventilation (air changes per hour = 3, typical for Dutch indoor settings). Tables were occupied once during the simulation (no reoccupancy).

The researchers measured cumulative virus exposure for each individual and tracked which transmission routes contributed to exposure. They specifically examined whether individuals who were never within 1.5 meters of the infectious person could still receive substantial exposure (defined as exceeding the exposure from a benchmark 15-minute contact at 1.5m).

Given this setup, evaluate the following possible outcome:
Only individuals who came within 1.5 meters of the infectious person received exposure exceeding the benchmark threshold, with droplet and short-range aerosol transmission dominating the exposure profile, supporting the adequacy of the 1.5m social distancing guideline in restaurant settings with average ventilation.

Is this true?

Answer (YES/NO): NO